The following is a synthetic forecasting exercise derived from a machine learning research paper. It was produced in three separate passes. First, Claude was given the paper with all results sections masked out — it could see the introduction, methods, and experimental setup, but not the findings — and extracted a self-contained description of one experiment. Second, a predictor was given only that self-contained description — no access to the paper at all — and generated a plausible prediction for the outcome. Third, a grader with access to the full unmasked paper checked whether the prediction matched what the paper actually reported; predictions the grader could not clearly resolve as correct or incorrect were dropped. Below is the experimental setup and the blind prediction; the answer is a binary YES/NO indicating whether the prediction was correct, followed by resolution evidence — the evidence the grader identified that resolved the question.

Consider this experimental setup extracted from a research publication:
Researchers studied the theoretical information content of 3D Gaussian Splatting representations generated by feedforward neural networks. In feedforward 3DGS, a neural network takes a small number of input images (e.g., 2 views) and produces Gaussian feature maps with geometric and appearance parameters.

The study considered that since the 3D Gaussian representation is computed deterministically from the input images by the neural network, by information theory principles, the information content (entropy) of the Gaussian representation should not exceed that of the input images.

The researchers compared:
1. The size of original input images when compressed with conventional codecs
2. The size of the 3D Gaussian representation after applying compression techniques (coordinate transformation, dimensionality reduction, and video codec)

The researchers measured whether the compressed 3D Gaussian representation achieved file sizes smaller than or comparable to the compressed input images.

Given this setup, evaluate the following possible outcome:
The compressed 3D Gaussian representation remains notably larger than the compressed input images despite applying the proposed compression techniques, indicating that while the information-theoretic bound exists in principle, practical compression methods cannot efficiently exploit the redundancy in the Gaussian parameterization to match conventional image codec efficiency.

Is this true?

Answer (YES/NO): YES